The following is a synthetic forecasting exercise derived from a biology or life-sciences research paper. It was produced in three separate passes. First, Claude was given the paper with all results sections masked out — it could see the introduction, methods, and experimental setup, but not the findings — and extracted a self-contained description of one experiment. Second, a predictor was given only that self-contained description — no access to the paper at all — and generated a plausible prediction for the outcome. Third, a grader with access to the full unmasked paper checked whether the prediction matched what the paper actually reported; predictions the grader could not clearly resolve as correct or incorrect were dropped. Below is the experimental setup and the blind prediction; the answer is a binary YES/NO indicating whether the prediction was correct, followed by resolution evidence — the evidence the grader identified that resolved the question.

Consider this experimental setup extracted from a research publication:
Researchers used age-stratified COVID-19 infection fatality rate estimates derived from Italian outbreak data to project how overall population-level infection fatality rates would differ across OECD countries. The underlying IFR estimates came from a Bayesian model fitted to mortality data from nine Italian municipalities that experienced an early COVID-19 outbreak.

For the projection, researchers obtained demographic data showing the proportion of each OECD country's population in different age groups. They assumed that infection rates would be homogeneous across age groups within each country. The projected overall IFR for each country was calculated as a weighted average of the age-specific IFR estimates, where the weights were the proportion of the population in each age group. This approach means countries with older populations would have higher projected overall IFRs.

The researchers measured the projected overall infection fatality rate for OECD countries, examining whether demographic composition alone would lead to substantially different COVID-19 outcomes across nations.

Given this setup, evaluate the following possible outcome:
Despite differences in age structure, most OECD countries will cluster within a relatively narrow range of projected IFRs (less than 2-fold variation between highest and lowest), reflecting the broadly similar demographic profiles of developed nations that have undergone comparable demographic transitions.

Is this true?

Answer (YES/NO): NO